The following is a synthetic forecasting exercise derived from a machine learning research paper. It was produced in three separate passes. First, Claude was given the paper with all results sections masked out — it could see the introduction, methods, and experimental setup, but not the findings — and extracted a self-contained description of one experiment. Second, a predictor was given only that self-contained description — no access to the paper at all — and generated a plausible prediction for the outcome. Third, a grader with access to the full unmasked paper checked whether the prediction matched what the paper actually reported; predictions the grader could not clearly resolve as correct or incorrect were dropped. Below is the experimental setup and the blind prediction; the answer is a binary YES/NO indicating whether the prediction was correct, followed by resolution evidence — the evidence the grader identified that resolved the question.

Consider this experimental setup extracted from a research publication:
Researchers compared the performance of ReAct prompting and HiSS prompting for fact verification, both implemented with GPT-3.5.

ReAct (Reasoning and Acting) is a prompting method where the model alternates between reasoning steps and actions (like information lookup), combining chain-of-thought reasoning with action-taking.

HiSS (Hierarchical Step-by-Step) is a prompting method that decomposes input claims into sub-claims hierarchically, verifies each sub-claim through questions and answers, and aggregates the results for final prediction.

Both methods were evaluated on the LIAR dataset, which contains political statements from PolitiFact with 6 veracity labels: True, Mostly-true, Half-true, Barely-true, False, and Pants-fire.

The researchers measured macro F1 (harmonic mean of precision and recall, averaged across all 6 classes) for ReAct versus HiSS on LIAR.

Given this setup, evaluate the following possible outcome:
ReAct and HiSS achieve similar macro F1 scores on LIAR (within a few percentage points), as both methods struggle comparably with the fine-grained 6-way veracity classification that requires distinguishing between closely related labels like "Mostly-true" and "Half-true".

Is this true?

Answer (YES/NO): NO